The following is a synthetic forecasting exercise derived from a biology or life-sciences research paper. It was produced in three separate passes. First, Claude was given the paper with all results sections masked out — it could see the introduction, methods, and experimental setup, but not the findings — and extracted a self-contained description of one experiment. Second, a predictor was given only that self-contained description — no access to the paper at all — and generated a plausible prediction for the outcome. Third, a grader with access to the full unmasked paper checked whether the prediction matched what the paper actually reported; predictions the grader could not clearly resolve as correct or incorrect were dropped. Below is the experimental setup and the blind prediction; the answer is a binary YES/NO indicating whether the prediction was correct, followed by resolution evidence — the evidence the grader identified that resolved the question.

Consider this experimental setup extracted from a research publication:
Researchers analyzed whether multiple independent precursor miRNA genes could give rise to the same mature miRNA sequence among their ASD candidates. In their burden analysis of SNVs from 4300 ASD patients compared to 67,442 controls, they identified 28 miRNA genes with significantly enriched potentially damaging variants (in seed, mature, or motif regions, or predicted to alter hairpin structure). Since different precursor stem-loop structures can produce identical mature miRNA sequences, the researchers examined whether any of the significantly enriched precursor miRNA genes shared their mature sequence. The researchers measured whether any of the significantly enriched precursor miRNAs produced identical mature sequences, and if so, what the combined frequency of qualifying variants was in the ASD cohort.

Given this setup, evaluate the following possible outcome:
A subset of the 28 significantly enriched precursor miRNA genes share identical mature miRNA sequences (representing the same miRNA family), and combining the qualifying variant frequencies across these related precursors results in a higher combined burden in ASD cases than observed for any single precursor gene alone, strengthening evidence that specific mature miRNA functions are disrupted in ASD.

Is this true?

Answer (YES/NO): NO